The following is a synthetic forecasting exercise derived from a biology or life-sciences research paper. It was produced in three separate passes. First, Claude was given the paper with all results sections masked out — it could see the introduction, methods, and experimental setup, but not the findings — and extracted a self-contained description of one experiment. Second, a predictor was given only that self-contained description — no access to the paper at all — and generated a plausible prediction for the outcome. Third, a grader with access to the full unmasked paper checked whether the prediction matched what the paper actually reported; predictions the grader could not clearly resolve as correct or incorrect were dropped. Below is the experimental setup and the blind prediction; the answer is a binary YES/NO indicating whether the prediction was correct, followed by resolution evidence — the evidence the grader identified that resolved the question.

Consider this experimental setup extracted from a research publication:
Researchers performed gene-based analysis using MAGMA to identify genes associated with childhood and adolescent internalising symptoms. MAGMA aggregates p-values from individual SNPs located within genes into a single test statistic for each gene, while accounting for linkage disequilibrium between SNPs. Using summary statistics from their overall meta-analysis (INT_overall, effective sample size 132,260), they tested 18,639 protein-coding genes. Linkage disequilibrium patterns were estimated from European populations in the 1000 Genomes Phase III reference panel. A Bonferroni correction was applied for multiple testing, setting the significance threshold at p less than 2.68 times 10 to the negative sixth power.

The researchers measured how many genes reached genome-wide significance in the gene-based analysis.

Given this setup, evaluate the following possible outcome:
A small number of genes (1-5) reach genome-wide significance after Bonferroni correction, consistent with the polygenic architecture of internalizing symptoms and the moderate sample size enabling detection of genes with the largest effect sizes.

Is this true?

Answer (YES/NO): YES